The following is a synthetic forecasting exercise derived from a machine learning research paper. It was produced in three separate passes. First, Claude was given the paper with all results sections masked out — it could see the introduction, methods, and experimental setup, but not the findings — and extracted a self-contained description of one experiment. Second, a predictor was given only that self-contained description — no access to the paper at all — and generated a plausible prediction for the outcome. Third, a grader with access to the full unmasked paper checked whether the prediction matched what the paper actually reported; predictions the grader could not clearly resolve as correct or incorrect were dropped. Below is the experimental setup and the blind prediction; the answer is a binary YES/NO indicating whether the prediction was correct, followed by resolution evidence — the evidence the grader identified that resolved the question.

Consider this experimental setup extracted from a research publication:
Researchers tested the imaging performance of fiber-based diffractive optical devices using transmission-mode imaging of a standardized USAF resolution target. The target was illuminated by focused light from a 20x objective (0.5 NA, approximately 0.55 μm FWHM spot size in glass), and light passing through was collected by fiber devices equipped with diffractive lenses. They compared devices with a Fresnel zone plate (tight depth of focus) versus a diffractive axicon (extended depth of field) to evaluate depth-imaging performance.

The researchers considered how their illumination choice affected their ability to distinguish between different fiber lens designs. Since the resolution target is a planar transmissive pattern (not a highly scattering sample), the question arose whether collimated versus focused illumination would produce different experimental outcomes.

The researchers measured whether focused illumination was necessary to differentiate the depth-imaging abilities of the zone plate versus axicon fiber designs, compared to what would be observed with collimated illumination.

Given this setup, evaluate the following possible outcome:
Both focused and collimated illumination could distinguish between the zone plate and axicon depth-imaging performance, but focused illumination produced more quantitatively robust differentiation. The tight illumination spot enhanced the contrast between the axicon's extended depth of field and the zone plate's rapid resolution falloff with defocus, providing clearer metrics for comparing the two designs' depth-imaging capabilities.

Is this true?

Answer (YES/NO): NO